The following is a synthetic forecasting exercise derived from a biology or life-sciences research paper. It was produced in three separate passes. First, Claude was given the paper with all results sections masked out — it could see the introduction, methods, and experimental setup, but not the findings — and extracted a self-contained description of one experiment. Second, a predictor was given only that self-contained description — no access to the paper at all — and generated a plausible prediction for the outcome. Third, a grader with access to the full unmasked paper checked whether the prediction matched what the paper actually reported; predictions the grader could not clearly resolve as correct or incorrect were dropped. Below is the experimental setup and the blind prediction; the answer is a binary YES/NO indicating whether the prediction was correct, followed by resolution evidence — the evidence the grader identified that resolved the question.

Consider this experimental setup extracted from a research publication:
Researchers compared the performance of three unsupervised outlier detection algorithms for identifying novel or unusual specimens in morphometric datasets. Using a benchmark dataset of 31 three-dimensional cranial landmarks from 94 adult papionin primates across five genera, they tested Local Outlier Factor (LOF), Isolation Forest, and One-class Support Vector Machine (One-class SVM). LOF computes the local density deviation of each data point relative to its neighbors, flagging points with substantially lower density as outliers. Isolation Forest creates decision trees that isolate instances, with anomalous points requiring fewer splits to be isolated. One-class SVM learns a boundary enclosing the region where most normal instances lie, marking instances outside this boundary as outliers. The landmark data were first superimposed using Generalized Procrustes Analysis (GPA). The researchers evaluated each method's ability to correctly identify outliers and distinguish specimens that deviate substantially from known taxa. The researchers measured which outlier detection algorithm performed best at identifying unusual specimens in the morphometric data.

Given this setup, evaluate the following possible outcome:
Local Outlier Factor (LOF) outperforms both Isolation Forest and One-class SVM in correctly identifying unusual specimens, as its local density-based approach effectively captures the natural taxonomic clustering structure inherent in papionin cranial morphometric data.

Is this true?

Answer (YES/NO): YES